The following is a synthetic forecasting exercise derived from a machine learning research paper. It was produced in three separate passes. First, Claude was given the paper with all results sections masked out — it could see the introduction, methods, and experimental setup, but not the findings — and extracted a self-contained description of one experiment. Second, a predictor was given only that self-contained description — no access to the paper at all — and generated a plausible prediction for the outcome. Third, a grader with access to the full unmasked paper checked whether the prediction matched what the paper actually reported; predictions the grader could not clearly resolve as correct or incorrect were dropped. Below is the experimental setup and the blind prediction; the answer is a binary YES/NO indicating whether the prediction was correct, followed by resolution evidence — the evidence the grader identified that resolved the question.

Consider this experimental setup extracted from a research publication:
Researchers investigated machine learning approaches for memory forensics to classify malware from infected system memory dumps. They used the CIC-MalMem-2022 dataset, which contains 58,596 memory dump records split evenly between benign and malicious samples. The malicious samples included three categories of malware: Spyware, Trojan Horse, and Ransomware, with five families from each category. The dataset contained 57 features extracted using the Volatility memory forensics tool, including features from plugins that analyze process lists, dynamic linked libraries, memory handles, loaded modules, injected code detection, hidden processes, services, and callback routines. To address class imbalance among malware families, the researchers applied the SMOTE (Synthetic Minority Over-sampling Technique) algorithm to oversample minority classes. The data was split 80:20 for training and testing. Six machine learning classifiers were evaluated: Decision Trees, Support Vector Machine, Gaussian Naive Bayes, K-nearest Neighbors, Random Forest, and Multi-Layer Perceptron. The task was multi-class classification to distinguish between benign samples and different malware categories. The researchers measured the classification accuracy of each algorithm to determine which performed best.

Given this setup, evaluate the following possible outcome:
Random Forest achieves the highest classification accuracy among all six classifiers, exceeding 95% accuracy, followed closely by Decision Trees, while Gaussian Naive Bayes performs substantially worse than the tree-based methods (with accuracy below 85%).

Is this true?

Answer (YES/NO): NO